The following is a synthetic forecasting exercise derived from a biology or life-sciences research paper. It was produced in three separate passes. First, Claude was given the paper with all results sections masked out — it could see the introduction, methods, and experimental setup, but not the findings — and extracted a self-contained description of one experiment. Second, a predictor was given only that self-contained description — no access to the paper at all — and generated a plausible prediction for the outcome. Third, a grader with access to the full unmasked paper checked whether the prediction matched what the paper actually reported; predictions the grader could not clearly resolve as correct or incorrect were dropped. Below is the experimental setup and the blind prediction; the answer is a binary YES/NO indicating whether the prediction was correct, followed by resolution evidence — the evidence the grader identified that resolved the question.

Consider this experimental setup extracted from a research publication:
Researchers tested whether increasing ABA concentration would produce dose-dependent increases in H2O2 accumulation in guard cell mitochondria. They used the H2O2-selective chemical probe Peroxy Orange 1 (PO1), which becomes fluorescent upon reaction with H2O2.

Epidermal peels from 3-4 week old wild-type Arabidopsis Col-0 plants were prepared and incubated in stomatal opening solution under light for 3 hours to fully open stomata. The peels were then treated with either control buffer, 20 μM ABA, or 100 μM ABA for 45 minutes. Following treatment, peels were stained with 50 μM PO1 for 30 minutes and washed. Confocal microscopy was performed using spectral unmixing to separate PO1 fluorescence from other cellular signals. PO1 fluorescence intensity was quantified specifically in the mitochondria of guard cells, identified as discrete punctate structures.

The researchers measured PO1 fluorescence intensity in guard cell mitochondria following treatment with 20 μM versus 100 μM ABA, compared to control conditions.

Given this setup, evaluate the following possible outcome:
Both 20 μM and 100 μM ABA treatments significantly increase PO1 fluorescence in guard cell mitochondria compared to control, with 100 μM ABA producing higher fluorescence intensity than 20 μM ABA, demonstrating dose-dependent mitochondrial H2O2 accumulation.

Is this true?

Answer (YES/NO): NO